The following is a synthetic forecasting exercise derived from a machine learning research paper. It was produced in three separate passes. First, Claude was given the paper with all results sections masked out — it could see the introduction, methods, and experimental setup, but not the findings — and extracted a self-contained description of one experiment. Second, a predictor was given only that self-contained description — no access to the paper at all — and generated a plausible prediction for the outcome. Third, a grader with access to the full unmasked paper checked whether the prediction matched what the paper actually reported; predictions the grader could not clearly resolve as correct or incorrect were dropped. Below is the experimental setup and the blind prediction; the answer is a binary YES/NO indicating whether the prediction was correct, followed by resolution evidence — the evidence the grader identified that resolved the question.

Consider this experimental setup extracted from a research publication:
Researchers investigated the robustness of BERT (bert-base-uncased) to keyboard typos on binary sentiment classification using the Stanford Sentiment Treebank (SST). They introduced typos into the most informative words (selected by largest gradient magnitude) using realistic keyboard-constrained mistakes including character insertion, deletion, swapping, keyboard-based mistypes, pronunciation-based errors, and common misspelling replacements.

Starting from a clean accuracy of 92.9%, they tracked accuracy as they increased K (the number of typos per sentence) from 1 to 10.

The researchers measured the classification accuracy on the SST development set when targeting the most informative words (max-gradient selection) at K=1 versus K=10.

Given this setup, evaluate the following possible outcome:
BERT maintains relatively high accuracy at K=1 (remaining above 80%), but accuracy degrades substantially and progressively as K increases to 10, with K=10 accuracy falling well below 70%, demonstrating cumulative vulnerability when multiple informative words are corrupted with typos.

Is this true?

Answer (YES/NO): NO